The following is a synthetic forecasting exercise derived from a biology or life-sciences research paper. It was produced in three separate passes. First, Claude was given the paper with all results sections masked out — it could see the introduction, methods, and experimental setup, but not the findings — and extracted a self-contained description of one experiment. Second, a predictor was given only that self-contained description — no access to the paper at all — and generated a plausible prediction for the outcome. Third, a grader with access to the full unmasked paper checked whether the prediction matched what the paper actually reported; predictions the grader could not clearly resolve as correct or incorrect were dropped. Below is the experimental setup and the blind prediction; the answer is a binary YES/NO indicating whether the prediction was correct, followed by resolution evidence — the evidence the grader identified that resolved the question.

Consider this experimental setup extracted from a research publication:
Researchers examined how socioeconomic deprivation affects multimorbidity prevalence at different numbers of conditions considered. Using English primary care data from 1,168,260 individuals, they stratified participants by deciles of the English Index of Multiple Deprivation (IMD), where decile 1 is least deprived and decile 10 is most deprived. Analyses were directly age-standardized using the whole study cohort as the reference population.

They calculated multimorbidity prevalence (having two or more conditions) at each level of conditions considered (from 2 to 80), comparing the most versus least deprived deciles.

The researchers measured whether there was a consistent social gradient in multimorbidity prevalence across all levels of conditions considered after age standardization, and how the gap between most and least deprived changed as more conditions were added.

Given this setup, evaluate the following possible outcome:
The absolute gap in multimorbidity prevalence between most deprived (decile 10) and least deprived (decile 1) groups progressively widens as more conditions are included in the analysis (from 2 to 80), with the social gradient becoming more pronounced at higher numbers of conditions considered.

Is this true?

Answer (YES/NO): NO